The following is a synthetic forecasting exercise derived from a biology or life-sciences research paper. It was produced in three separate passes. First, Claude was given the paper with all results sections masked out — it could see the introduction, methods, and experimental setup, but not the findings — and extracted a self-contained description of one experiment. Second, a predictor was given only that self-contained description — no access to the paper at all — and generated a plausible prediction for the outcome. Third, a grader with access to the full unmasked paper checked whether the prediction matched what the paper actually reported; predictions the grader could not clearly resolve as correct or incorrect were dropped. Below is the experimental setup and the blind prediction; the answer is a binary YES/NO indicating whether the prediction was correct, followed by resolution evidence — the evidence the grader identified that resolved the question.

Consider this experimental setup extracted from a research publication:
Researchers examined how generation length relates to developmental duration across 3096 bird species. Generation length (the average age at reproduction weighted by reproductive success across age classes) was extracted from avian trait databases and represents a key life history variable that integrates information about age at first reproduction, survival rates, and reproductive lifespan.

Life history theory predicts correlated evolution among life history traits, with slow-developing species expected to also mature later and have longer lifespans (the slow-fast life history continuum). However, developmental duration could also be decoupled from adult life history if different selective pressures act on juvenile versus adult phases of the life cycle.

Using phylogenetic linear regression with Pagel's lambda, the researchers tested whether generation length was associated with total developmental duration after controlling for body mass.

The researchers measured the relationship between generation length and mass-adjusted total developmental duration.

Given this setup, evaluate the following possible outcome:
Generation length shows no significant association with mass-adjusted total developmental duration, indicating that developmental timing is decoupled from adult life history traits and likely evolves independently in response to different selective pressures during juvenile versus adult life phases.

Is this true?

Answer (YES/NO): NO